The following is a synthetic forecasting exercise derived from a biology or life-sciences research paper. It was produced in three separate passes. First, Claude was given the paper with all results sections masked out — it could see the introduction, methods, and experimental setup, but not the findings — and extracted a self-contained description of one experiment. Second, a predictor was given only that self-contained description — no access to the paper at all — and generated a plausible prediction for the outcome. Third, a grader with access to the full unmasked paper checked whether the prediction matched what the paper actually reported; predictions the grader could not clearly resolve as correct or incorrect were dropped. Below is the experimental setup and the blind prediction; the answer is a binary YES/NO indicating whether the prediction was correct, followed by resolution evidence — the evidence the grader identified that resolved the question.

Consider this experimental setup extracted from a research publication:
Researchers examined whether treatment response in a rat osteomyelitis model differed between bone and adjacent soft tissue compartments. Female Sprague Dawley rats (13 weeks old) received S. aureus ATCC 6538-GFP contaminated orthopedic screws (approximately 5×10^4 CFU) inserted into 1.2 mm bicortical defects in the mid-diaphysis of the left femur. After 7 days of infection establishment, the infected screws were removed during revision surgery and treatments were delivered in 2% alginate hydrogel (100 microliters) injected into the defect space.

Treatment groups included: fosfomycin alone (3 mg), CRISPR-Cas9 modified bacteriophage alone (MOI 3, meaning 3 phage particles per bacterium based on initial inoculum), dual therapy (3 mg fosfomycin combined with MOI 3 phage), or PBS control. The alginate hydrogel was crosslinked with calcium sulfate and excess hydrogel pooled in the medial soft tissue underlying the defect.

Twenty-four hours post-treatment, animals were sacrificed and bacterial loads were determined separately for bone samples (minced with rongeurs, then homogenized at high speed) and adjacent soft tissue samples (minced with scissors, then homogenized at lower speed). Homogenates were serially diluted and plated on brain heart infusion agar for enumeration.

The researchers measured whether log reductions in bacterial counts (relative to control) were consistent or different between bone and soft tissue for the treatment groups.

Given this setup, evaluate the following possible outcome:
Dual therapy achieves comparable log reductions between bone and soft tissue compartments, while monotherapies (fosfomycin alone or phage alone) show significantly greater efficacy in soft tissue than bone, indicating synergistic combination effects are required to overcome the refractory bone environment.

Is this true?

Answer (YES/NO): NO